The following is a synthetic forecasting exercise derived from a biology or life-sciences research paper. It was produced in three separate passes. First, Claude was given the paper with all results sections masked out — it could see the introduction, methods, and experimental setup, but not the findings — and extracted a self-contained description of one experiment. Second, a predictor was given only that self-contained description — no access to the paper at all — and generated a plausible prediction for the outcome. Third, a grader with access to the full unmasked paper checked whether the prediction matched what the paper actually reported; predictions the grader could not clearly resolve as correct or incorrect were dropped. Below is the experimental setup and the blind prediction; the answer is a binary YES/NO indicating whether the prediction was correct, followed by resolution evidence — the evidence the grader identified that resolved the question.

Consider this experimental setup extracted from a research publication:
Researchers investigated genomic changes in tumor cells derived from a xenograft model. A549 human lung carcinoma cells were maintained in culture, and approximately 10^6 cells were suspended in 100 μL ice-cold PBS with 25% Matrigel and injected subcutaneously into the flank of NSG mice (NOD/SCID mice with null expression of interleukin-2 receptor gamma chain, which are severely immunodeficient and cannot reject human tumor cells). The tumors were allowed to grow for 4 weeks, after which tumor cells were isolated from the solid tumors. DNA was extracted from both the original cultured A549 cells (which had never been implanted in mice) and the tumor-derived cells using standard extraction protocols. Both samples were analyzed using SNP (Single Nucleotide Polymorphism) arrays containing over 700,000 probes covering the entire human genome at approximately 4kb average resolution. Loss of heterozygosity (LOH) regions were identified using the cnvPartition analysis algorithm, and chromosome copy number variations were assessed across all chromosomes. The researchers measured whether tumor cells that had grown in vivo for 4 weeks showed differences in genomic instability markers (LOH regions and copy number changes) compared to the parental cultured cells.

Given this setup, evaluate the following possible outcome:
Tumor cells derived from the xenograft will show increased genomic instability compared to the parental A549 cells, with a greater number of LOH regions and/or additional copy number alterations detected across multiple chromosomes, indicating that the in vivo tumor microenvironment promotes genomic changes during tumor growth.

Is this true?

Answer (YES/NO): YES